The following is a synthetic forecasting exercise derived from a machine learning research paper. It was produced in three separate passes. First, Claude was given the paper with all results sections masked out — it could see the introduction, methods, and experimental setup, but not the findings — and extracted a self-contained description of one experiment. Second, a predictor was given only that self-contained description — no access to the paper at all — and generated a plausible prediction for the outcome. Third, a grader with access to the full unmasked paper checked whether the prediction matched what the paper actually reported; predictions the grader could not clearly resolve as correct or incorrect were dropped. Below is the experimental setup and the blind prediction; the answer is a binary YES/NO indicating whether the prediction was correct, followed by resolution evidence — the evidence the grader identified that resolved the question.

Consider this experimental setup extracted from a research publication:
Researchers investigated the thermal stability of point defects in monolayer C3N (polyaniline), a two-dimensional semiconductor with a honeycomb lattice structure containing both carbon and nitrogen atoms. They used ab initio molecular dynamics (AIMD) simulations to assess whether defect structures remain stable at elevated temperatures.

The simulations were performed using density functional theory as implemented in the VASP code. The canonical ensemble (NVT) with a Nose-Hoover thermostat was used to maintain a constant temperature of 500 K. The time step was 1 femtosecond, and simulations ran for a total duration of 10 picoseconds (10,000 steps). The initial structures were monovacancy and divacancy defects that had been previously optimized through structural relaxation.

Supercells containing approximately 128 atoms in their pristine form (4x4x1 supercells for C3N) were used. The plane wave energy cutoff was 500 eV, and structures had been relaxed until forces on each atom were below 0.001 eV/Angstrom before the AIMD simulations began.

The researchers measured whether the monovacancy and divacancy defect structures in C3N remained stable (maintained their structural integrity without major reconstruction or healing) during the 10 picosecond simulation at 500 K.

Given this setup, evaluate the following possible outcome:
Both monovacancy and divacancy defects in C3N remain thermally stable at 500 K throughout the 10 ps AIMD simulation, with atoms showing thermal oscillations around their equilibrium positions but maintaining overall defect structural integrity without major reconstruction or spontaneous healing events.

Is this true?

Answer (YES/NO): NO